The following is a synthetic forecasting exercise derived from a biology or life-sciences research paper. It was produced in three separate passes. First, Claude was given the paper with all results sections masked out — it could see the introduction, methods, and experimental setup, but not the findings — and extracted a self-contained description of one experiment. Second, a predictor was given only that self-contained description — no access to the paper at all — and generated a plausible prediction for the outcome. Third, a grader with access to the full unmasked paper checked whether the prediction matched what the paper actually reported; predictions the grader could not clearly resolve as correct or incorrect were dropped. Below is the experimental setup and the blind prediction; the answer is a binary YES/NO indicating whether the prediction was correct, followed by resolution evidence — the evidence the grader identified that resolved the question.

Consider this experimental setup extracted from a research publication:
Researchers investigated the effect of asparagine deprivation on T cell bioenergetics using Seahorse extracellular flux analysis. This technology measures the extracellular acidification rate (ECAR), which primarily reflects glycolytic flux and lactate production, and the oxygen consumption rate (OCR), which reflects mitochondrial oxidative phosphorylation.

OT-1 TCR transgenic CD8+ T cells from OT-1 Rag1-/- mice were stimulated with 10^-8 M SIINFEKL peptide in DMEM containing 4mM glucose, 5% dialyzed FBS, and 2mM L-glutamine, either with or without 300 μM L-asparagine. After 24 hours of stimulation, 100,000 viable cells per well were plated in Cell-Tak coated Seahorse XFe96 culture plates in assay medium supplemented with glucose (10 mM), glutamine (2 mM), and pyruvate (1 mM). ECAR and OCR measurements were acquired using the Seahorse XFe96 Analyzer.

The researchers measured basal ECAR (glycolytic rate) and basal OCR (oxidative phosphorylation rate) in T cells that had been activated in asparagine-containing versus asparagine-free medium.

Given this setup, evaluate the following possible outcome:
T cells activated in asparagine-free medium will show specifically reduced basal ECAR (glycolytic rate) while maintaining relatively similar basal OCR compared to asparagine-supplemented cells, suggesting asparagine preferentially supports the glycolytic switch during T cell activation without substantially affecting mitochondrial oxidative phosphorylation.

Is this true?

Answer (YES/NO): NO